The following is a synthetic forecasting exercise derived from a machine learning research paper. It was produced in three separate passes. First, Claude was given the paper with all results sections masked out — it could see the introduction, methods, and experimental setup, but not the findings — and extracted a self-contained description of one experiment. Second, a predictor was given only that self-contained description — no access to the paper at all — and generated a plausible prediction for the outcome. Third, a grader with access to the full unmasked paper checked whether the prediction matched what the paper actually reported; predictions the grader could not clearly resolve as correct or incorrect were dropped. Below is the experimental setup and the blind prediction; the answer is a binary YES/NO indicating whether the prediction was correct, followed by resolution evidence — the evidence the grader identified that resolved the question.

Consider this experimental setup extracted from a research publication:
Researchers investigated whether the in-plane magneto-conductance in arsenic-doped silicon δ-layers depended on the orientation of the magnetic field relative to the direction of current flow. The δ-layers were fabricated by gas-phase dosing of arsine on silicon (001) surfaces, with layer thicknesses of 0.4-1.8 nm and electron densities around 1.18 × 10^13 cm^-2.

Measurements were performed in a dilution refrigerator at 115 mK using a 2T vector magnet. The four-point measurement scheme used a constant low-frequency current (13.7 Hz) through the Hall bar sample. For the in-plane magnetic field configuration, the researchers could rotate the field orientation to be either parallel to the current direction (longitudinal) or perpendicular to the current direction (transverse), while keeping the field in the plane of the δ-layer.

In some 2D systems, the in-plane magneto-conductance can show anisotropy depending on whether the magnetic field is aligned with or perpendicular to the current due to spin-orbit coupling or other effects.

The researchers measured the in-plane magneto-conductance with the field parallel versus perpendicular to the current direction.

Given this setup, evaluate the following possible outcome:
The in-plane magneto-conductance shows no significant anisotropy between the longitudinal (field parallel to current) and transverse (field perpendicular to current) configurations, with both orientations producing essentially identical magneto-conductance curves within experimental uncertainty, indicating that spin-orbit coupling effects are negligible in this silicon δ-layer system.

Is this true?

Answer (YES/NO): YES